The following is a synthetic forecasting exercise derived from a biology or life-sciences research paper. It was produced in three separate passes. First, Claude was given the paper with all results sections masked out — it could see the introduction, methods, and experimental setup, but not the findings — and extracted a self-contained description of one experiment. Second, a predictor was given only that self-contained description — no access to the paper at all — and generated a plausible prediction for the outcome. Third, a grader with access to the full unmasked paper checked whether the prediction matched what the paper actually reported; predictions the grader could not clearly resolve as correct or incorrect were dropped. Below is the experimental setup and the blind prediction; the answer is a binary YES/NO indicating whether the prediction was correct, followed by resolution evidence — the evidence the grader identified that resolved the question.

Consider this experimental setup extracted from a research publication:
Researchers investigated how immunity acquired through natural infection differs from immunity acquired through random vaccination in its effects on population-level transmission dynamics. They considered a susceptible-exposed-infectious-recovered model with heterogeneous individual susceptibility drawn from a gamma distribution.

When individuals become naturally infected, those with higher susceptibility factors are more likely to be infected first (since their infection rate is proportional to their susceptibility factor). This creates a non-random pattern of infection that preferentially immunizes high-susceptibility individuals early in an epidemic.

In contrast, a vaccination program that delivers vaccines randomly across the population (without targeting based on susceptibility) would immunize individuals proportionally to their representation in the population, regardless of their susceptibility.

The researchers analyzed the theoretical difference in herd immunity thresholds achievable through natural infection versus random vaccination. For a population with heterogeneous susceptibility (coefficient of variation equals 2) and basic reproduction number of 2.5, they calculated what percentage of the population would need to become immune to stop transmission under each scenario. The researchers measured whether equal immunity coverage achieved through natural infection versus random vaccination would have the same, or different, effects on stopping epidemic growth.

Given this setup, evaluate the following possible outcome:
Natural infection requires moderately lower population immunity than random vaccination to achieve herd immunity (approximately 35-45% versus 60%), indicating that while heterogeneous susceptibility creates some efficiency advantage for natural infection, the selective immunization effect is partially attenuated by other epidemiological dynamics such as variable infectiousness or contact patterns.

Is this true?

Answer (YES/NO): NO